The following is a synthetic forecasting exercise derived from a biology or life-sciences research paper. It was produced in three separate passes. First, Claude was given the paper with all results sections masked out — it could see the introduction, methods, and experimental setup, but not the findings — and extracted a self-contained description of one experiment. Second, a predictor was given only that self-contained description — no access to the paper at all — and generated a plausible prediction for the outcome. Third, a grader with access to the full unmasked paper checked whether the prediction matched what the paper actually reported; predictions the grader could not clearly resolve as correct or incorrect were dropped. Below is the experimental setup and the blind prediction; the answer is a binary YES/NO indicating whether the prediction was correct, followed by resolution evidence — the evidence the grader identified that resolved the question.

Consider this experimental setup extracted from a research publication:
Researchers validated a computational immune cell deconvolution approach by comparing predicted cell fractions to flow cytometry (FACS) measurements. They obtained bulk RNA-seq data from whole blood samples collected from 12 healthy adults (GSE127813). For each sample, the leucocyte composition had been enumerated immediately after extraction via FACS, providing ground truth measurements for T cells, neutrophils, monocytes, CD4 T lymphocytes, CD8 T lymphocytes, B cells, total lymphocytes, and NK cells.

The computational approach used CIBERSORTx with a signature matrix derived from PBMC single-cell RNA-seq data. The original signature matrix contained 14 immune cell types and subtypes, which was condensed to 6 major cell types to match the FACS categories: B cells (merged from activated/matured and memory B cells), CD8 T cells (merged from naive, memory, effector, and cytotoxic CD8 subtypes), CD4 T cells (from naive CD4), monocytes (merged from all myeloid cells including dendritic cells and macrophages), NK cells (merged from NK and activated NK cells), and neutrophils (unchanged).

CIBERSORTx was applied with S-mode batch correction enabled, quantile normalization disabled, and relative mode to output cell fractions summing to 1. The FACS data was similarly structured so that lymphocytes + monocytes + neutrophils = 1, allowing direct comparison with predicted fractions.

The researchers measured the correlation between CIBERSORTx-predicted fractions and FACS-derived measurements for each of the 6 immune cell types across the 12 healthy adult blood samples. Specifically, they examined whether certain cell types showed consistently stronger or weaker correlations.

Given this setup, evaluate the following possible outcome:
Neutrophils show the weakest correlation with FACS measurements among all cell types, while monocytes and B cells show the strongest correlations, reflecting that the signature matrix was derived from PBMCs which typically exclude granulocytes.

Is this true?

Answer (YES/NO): NO